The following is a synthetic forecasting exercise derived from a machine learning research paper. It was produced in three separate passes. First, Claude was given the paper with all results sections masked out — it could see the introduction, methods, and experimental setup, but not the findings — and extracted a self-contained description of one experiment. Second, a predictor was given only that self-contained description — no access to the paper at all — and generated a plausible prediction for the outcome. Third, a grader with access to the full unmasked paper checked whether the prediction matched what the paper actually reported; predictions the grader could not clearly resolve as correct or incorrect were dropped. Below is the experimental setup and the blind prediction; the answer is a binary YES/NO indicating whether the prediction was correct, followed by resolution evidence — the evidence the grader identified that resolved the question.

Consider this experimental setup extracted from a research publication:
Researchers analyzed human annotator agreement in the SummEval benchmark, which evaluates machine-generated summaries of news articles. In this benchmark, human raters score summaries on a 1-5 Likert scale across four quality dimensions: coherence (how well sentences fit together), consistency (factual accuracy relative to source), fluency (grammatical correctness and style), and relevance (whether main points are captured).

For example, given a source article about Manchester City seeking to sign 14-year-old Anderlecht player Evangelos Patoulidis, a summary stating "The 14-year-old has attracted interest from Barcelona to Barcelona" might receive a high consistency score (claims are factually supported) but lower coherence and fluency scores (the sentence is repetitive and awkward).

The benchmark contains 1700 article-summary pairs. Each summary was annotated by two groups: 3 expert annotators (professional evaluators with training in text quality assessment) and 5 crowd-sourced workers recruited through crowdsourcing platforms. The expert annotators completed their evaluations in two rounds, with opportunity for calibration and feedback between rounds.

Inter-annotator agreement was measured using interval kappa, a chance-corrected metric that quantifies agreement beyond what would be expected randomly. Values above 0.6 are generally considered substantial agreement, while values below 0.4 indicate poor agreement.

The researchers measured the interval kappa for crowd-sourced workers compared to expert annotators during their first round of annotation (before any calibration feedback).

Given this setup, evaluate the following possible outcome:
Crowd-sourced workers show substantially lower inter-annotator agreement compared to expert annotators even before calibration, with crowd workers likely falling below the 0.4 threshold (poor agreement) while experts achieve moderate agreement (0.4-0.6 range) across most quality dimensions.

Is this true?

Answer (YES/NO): NO